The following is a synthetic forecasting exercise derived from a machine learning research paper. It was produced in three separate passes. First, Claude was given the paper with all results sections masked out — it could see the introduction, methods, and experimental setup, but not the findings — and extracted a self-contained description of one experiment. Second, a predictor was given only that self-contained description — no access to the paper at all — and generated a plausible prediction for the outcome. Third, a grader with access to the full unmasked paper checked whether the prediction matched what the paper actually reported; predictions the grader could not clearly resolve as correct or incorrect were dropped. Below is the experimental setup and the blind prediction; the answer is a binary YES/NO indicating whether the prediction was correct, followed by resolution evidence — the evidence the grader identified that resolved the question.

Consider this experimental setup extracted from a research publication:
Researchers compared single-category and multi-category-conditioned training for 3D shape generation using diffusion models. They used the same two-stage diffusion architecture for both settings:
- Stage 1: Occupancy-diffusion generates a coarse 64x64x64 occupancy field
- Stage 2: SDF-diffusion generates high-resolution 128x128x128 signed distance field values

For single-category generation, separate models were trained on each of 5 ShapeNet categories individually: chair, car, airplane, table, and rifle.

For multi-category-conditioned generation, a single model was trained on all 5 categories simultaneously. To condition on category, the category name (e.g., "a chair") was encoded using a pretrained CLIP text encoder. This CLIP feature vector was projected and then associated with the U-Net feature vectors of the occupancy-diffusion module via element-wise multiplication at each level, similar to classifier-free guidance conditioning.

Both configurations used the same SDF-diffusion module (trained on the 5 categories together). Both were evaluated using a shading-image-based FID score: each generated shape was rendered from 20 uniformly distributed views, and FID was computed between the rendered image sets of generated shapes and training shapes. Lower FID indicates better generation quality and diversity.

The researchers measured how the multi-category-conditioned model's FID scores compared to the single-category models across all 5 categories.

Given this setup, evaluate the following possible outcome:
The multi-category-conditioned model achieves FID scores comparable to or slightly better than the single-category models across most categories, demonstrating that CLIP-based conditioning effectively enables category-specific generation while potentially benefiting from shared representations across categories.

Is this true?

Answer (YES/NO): NO